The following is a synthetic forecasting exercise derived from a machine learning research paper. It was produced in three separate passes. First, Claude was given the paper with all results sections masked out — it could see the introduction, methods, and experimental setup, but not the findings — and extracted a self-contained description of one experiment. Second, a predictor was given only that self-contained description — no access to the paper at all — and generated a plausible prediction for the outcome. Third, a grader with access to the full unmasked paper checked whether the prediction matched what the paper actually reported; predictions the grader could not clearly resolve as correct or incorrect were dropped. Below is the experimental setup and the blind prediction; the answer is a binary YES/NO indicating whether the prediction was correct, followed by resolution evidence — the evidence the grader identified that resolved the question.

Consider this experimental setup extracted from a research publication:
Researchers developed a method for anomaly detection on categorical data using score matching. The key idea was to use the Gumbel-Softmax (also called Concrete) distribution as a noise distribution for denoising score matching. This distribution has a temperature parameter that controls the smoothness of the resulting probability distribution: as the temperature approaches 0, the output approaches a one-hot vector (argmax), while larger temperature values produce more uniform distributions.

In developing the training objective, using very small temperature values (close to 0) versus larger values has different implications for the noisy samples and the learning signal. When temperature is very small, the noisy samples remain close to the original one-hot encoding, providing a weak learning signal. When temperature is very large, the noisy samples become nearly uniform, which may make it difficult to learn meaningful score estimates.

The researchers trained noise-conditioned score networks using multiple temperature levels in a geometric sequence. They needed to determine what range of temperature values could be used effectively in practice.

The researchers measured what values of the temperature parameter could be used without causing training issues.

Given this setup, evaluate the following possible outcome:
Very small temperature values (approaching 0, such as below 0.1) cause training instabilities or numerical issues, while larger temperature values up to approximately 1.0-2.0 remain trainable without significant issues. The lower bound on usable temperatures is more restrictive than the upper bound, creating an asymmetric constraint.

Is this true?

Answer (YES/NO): NO